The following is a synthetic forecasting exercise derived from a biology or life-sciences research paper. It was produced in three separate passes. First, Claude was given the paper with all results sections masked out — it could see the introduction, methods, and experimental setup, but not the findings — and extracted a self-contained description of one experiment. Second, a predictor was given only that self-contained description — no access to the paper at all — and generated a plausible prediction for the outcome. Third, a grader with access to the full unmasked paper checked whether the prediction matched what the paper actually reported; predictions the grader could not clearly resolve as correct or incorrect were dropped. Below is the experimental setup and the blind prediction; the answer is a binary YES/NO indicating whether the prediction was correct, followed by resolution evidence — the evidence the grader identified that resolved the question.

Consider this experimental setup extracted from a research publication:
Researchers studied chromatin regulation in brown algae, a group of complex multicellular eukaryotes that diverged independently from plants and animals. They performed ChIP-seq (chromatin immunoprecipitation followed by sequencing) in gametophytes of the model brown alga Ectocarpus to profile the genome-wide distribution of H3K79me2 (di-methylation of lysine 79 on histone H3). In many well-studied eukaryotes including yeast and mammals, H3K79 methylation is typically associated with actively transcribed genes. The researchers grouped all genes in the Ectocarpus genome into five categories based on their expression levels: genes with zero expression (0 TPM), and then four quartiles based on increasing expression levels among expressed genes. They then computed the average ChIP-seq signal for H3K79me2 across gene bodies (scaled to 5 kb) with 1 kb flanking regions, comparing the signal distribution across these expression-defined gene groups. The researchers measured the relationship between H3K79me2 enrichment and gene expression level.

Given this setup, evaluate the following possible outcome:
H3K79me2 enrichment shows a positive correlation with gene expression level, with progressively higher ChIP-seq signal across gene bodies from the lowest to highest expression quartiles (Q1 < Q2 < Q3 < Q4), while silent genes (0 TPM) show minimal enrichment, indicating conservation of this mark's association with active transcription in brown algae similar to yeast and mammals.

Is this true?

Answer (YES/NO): NO